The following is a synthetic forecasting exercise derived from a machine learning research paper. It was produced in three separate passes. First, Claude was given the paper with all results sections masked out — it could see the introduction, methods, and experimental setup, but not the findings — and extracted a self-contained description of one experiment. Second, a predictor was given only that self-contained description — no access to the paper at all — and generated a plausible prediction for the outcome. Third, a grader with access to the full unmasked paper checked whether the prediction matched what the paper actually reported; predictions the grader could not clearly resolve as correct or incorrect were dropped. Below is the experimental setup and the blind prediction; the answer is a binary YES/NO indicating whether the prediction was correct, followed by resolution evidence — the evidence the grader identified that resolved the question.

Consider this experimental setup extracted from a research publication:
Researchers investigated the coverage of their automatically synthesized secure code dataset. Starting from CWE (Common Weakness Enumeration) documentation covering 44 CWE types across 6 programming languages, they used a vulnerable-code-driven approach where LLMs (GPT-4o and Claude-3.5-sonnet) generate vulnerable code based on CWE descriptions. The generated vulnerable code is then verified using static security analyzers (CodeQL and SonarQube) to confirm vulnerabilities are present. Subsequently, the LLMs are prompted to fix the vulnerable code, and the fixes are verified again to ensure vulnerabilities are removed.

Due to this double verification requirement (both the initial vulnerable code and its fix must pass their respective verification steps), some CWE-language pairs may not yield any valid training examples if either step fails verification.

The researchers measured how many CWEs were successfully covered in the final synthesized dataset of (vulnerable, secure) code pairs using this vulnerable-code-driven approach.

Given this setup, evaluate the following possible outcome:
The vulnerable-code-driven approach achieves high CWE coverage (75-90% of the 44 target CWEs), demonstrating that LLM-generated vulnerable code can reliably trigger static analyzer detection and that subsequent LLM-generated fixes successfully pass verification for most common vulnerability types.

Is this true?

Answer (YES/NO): NO